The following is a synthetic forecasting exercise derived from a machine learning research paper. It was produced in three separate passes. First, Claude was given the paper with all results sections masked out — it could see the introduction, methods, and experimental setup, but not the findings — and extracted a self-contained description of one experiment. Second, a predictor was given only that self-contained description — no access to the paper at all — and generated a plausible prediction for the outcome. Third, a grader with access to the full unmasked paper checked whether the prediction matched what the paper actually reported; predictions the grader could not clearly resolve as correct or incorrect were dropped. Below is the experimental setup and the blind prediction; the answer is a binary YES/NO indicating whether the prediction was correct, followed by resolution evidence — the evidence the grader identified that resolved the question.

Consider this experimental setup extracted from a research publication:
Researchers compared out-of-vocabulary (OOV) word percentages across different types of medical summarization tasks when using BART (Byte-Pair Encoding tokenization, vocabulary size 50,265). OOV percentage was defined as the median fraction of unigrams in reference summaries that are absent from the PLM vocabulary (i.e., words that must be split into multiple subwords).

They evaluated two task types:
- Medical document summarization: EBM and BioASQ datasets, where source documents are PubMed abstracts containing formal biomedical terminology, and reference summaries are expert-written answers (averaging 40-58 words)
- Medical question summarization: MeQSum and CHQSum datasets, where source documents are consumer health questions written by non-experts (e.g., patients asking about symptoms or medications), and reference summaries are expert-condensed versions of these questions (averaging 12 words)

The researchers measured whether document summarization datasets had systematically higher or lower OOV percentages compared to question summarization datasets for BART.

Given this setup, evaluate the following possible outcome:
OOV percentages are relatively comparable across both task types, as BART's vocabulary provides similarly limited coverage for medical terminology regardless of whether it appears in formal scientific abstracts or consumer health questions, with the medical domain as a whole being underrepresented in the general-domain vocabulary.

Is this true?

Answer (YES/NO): NO